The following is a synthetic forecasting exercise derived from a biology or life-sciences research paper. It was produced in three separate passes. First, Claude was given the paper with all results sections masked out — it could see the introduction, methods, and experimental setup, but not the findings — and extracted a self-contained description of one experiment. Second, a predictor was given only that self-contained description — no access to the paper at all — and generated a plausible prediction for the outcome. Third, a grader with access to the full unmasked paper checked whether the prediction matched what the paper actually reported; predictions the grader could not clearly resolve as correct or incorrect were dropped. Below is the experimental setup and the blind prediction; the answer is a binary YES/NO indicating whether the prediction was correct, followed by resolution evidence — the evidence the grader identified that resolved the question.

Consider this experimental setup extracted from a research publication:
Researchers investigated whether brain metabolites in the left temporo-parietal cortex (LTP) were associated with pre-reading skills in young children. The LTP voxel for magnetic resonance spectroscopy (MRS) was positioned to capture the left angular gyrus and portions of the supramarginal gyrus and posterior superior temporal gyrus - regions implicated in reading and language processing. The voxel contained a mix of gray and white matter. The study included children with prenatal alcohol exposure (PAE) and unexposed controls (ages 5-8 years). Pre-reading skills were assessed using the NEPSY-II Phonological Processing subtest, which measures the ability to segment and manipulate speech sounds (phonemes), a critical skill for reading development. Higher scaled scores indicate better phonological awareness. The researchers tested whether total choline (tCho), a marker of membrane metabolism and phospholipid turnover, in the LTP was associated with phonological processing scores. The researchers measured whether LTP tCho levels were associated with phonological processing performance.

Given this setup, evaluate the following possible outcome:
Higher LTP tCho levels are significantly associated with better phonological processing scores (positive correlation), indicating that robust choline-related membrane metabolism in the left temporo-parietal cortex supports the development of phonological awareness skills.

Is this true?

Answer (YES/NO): NO